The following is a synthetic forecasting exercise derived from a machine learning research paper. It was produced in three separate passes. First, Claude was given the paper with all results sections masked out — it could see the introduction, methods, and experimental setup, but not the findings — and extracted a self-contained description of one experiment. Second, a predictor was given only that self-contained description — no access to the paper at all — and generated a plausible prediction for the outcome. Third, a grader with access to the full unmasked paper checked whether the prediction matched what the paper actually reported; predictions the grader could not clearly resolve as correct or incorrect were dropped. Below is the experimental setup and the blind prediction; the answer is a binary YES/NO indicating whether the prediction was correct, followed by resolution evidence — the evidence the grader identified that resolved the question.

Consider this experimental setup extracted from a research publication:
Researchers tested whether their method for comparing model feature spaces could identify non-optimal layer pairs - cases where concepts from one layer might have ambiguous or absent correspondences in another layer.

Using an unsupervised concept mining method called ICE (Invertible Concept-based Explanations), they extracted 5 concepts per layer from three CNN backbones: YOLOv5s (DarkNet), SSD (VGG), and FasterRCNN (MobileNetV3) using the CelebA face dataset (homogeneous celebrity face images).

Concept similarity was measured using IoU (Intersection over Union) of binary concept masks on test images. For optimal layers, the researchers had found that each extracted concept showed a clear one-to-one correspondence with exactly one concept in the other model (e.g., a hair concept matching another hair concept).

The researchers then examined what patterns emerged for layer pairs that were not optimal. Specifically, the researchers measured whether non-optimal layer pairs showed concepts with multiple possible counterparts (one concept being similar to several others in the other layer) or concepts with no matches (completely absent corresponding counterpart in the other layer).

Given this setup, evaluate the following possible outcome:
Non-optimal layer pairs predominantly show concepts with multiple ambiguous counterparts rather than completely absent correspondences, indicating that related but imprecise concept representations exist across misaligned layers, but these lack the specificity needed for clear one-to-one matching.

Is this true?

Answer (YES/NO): NO